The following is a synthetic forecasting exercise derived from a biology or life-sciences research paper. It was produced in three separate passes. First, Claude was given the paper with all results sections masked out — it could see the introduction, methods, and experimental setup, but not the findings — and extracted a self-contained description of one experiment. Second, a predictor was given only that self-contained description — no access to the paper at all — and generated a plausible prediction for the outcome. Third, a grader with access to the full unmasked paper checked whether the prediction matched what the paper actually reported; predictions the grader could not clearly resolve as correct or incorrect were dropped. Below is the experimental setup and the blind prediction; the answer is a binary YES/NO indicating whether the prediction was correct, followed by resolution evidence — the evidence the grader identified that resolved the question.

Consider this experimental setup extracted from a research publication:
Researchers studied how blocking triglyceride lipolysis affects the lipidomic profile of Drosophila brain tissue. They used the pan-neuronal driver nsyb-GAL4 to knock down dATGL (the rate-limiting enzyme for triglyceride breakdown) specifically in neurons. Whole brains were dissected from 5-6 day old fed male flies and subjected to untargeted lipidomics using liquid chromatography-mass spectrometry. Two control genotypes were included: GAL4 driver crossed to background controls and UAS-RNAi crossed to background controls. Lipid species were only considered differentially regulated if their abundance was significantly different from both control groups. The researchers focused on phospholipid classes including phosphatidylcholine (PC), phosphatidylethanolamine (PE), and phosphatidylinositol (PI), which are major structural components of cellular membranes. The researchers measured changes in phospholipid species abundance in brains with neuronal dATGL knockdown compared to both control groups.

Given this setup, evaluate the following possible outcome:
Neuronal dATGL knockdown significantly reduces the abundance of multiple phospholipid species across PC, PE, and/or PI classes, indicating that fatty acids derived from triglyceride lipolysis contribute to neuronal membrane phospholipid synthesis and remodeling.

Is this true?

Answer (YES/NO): NO